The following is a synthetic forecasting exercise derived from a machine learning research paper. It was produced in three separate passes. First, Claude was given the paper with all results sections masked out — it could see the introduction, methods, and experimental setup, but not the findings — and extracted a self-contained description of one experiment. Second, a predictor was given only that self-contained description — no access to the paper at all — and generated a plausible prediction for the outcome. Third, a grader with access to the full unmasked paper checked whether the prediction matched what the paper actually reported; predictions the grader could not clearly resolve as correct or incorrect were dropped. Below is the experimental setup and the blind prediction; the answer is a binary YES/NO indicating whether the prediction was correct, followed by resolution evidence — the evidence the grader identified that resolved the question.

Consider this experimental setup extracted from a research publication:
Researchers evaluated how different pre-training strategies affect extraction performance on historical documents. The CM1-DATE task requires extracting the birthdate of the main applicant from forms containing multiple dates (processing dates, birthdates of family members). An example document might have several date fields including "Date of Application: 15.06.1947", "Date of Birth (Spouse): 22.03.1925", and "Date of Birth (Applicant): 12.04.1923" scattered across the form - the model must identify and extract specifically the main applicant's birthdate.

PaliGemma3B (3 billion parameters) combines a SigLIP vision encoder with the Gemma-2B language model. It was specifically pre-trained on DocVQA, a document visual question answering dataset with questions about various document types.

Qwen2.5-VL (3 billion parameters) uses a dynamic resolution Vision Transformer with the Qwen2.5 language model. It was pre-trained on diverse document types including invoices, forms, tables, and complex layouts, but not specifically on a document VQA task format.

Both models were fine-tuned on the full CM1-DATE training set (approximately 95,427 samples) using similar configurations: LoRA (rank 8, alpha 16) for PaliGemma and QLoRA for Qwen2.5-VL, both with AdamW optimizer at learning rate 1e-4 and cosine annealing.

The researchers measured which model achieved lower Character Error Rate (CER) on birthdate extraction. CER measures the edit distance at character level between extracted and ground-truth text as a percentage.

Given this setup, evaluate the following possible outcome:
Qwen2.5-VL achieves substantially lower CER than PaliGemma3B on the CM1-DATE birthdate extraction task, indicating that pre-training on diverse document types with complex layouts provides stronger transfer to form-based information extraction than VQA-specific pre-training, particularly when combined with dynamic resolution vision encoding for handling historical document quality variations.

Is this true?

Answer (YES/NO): NO